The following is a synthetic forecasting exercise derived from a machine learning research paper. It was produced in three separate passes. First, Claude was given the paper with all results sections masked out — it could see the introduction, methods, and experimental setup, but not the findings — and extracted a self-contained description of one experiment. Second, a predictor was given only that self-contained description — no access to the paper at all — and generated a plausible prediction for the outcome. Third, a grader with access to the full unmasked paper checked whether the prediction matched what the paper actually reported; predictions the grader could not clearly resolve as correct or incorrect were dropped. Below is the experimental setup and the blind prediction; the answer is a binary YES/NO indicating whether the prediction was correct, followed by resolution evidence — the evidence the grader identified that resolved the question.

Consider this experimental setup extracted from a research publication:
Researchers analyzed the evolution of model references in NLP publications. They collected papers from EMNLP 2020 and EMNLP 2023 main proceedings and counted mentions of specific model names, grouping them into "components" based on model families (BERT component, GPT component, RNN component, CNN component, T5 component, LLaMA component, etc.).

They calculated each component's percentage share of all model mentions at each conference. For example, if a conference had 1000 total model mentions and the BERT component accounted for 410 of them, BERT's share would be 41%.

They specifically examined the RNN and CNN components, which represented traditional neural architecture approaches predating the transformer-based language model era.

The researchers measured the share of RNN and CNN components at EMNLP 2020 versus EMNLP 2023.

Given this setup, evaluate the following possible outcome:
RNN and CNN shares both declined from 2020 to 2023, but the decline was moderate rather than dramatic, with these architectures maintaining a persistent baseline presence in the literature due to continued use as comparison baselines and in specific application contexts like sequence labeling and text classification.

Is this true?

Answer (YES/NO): NO